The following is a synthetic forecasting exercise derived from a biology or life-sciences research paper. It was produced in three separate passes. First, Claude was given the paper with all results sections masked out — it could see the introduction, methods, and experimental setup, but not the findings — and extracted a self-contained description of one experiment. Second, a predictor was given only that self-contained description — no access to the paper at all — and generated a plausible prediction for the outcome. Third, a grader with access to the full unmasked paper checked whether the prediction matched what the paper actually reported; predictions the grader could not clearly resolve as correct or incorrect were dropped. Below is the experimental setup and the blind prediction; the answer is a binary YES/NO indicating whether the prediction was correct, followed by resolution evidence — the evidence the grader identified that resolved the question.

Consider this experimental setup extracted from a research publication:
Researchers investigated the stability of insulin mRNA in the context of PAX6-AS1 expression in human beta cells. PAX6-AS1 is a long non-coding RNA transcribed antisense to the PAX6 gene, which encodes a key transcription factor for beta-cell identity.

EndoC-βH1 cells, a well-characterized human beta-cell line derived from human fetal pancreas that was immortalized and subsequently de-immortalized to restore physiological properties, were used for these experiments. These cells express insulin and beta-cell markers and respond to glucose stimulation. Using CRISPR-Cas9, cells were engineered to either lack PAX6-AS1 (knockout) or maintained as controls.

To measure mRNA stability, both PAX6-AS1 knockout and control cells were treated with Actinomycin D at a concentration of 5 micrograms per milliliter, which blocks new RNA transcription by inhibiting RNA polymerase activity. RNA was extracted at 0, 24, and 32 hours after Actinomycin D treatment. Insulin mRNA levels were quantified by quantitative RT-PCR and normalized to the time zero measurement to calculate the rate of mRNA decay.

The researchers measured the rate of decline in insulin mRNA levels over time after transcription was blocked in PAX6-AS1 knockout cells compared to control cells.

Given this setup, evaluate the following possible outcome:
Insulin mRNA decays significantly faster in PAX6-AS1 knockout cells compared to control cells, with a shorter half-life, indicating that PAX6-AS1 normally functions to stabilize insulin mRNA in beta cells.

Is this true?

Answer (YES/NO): NO